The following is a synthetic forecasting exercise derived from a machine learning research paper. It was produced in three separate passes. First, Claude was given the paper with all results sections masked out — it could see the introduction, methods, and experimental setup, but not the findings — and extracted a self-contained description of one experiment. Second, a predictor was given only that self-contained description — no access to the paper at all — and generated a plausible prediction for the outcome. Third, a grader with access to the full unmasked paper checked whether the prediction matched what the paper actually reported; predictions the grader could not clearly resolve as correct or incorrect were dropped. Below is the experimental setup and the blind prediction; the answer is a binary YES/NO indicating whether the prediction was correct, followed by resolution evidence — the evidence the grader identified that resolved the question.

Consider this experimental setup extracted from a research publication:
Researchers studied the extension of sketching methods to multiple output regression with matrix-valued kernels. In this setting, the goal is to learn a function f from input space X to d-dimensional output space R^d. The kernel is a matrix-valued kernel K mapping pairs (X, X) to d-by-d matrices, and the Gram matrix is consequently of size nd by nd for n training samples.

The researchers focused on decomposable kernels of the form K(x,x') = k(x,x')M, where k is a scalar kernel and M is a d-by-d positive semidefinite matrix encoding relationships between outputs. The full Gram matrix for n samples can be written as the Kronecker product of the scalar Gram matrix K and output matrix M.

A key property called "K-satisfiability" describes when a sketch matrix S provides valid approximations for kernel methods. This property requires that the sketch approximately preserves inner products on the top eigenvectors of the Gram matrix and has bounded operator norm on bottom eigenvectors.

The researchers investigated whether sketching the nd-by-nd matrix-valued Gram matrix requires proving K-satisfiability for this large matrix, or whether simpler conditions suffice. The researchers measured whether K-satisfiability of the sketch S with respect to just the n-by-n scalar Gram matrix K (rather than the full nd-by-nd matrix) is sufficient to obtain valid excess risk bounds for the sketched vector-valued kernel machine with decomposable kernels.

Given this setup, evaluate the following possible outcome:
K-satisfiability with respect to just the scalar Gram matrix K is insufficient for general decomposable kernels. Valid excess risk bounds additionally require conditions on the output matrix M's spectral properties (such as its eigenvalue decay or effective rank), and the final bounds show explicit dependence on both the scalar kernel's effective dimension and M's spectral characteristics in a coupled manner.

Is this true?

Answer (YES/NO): NO